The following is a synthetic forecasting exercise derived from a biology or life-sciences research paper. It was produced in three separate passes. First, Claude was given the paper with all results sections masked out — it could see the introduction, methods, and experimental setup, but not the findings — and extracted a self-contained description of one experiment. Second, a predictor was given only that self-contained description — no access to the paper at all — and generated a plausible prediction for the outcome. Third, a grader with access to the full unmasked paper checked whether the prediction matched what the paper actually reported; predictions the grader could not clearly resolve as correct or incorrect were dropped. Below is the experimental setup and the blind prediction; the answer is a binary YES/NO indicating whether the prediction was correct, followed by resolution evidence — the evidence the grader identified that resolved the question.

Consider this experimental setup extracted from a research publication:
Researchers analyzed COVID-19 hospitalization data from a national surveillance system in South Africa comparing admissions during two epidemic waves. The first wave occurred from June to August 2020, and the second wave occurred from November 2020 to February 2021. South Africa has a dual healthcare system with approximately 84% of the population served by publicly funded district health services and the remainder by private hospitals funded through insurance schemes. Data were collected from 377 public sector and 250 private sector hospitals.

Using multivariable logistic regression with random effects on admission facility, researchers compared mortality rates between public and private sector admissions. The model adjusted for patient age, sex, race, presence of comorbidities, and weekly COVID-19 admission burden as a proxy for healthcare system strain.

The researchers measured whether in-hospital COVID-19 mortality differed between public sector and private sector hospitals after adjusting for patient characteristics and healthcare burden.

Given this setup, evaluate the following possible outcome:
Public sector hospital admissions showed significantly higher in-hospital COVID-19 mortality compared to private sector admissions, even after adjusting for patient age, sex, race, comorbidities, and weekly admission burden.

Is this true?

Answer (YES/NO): YES